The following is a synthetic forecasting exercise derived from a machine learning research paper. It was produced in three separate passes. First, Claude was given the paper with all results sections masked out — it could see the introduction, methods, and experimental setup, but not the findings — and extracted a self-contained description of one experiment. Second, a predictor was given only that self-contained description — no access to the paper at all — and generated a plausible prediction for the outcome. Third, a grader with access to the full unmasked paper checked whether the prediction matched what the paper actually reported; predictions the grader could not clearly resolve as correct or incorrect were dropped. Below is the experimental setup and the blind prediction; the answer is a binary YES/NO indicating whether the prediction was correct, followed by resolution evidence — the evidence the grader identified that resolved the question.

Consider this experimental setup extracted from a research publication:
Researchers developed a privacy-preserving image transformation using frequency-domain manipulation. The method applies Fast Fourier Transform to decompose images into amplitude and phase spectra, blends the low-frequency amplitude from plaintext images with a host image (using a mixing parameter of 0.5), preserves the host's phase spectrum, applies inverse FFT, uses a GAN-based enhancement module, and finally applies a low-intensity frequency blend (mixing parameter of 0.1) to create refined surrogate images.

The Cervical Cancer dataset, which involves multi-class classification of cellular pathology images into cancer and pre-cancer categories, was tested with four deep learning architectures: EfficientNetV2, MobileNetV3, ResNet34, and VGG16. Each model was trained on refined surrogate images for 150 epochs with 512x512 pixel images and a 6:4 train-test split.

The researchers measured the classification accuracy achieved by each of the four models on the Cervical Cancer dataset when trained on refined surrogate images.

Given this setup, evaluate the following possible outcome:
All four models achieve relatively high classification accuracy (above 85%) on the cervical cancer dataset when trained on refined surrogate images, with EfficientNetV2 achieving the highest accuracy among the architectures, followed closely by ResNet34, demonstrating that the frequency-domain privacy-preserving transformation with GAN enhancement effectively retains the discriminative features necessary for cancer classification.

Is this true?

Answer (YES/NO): NO